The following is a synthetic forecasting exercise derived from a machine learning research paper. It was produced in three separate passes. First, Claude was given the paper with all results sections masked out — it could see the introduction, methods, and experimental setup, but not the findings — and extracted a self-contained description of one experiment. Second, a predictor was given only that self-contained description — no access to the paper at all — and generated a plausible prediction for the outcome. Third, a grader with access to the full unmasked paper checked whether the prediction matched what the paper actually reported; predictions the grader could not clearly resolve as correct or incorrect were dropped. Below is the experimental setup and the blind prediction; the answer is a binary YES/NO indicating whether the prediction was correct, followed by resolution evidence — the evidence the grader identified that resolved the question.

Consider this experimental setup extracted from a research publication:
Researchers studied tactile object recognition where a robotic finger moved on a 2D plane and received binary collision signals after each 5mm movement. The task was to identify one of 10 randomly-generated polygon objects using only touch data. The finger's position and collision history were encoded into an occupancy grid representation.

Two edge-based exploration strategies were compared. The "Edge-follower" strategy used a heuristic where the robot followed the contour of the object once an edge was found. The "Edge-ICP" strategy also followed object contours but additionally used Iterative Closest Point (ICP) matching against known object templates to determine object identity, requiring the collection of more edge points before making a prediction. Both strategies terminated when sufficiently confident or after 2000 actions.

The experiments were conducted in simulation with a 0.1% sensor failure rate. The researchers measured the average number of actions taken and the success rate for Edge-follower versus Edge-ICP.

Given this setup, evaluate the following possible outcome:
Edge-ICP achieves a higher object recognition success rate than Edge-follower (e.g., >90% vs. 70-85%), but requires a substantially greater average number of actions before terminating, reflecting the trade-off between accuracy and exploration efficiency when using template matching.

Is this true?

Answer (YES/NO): NO